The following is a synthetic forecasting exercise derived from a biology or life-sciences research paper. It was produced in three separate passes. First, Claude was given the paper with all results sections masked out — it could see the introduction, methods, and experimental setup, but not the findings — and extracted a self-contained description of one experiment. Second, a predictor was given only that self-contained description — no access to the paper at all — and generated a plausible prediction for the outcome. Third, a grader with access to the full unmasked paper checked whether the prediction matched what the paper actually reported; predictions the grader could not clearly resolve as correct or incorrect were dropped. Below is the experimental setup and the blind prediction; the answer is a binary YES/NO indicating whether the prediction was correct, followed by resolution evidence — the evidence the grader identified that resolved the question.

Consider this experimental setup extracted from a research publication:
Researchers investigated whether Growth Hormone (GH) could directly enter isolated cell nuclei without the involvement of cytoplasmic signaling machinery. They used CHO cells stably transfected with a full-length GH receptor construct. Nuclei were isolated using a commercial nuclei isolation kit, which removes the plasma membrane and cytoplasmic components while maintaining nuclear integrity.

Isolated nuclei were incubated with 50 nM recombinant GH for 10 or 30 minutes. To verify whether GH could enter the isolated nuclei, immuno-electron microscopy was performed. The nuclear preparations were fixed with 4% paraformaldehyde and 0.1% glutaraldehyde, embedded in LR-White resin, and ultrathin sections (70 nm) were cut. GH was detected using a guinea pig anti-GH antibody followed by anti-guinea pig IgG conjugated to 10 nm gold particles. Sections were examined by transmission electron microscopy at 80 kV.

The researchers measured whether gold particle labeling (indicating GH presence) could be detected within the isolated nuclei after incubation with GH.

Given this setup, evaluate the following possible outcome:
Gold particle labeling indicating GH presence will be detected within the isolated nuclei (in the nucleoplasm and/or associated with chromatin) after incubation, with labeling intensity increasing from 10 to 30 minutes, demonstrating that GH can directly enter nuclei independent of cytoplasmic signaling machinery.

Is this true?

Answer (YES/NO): NO